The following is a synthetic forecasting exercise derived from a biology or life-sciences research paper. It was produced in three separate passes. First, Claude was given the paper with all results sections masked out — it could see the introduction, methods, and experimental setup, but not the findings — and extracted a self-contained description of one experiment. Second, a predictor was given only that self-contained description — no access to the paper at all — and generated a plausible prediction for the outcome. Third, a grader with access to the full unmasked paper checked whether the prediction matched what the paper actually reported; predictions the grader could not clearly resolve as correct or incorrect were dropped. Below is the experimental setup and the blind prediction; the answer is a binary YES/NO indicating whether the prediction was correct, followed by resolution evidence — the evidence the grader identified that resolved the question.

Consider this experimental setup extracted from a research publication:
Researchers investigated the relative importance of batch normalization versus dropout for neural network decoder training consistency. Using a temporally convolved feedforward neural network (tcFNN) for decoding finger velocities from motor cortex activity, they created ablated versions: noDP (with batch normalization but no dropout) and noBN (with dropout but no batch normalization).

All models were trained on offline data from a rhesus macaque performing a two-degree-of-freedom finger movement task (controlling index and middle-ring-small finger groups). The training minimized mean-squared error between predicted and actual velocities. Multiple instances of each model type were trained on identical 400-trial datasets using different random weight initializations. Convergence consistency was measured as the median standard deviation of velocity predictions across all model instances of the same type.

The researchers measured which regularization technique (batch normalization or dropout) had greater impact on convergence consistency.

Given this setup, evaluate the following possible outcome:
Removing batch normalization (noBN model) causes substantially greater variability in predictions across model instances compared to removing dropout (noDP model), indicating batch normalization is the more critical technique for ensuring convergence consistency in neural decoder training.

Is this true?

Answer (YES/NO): NO